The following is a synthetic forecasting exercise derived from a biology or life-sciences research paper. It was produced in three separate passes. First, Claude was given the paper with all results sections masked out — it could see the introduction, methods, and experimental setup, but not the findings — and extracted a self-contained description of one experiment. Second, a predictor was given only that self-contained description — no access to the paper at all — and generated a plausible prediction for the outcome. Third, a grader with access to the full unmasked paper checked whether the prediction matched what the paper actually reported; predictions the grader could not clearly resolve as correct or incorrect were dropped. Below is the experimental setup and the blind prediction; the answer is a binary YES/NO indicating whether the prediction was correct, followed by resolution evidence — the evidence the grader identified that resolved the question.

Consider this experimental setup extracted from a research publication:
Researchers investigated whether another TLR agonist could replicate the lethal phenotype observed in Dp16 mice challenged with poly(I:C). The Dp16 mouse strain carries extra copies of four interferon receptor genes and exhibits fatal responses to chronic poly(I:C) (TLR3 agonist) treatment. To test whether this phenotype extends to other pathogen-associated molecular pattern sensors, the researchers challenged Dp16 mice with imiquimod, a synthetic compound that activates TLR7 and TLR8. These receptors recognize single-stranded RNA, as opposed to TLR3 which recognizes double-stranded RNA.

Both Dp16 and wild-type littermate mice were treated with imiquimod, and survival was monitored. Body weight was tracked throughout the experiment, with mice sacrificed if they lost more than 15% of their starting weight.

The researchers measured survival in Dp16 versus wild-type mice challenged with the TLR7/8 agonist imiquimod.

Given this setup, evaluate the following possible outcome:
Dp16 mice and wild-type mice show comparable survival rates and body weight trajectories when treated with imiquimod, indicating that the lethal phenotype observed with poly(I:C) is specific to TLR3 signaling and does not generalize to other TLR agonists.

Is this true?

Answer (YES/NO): NO